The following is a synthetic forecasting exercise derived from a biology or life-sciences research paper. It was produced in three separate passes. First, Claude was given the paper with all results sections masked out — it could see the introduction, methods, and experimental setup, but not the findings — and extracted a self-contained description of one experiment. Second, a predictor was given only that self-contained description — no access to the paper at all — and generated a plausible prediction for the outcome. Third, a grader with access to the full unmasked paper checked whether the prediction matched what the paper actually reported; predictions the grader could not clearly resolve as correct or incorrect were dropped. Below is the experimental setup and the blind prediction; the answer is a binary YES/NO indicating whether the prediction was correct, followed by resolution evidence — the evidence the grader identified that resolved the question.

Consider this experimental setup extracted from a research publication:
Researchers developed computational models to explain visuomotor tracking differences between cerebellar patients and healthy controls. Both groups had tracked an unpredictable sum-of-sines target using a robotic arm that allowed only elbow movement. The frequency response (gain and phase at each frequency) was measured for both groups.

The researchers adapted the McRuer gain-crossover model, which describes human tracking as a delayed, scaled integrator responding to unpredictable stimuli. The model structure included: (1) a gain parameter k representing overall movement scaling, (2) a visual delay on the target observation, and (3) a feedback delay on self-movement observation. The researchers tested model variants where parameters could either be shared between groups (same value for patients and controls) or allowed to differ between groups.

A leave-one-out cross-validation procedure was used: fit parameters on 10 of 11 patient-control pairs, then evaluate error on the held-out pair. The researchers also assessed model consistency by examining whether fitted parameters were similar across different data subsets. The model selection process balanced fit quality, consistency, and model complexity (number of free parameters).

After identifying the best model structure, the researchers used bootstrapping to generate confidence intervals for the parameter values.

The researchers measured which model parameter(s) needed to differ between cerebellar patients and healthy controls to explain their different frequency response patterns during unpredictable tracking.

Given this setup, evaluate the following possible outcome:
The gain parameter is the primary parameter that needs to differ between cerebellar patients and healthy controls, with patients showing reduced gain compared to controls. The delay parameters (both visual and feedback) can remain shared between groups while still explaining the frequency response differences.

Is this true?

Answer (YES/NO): NO